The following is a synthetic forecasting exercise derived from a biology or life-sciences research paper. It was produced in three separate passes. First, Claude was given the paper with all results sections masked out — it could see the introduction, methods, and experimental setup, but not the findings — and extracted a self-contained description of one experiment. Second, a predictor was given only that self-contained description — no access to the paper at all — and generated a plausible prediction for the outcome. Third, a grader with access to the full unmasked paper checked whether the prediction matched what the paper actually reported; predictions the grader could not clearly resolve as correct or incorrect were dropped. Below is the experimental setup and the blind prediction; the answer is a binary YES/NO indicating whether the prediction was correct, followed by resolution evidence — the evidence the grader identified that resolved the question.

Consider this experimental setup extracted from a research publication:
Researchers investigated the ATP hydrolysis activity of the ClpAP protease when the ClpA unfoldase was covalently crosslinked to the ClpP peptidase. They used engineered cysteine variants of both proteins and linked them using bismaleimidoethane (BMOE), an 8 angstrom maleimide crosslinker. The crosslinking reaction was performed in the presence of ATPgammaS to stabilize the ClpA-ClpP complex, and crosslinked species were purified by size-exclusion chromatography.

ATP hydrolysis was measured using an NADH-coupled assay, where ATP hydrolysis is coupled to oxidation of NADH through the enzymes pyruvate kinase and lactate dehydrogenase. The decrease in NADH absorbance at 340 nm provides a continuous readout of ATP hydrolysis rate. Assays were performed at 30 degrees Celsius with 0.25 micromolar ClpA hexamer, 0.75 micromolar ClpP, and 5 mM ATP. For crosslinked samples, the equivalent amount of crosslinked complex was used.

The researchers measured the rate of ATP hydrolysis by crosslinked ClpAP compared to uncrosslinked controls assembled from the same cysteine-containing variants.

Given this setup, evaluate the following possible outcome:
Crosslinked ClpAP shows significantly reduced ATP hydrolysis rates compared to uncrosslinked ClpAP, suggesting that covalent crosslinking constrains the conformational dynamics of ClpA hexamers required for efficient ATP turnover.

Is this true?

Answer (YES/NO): YES